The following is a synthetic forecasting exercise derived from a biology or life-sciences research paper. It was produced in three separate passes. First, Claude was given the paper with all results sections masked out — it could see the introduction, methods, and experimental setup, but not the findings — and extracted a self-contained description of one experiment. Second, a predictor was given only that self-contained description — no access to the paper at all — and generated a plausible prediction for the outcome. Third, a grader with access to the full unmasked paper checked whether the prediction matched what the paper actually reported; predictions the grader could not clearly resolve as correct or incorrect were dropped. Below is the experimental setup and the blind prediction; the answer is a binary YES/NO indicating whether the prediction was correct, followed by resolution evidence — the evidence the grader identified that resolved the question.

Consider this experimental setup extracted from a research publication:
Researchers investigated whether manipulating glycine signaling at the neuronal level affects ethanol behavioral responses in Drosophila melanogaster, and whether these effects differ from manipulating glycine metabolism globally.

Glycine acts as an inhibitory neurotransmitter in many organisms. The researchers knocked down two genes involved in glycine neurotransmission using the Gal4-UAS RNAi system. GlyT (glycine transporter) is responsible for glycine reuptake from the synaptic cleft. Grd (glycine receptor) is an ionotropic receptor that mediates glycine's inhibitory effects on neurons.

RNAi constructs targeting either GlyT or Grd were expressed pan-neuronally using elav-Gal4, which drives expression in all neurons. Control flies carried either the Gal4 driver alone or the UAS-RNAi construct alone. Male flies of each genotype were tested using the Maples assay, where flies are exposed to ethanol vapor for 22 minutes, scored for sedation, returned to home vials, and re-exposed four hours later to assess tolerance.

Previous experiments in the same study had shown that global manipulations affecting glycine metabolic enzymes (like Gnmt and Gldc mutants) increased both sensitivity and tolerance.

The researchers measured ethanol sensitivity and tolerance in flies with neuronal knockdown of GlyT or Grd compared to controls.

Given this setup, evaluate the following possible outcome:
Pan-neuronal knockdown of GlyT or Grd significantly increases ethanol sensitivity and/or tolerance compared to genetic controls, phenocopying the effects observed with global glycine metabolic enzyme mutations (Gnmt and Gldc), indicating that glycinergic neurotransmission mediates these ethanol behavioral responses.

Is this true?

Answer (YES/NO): NO